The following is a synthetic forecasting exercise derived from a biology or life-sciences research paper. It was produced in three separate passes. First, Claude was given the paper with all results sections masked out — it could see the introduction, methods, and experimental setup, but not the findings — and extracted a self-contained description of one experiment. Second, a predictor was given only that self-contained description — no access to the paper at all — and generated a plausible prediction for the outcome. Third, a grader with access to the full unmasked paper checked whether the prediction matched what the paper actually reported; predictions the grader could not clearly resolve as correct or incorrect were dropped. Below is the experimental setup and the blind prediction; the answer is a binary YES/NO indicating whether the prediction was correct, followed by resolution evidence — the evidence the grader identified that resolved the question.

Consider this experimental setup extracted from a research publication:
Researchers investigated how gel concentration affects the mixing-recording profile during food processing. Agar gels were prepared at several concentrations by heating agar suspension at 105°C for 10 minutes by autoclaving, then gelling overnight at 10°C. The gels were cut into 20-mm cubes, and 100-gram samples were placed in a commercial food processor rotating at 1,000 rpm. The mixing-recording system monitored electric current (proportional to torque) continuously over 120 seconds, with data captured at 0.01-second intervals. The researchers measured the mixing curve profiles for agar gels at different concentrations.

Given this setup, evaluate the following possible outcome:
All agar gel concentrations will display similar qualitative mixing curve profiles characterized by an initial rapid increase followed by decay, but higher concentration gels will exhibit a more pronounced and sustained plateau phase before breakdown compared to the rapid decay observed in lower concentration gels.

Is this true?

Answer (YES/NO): NO